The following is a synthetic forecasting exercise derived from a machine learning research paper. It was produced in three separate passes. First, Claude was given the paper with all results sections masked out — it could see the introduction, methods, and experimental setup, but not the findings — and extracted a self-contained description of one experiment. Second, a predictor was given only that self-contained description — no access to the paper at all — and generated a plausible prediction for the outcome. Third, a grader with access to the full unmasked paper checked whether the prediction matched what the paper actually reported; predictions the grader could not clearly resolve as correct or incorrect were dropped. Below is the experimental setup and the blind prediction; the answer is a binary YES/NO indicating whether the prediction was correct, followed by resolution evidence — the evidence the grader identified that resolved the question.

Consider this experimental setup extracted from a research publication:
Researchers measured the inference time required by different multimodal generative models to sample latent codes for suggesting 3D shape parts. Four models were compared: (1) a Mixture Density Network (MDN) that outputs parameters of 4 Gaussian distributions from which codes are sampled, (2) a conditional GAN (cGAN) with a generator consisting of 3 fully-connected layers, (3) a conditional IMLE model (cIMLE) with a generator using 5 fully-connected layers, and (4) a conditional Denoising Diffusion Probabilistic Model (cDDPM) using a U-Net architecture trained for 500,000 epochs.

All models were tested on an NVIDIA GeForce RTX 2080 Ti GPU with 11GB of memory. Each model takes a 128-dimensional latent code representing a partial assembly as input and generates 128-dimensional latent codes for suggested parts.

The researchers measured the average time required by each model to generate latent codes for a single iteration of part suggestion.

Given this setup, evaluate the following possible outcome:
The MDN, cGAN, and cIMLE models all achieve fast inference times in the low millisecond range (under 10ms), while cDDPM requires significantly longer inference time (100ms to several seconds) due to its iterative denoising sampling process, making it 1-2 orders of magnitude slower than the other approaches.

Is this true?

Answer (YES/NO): NO